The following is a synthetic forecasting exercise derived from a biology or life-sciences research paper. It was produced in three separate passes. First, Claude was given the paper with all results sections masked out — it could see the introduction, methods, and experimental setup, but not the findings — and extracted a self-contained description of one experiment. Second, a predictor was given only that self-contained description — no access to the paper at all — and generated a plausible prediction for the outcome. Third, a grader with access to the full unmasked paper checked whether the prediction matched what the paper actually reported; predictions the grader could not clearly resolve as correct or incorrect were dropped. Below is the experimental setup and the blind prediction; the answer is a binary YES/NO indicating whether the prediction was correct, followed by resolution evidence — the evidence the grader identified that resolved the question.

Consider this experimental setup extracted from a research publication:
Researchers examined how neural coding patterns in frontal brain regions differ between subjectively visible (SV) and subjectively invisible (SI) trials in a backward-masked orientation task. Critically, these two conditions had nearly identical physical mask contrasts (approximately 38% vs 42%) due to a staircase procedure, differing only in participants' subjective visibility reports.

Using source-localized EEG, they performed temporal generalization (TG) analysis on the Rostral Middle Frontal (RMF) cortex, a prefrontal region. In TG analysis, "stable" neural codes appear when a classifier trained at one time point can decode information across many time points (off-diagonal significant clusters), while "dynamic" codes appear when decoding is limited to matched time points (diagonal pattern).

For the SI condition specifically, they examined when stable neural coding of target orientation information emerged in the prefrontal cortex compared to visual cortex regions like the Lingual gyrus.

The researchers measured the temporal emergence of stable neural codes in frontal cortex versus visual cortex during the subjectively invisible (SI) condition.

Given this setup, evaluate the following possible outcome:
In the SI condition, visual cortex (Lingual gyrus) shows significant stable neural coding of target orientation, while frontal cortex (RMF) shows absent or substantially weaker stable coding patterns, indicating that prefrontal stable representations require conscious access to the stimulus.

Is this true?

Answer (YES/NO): NO